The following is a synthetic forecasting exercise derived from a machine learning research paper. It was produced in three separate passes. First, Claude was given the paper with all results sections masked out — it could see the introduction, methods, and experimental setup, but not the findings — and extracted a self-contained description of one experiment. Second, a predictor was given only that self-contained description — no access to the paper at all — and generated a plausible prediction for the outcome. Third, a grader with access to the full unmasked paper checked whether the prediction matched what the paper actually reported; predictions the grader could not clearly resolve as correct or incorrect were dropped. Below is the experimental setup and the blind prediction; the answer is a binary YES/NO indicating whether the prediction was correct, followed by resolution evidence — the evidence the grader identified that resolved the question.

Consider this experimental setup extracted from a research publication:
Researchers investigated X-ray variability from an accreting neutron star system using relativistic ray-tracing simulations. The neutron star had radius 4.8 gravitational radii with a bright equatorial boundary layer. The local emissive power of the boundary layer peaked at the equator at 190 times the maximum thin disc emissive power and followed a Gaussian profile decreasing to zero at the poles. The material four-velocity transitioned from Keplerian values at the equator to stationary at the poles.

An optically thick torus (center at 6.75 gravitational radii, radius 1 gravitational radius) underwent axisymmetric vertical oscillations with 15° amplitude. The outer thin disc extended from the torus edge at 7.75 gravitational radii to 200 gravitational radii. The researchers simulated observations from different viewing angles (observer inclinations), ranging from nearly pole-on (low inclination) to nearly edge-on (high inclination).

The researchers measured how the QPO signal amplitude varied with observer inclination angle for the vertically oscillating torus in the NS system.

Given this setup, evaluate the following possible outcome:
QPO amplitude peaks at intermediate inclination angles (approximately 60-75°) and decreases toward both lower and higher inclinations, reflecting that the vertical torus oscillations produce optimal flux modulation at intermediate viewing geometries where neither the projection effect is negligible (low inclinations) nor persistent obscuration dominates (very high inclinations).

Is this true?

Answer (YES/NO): YES